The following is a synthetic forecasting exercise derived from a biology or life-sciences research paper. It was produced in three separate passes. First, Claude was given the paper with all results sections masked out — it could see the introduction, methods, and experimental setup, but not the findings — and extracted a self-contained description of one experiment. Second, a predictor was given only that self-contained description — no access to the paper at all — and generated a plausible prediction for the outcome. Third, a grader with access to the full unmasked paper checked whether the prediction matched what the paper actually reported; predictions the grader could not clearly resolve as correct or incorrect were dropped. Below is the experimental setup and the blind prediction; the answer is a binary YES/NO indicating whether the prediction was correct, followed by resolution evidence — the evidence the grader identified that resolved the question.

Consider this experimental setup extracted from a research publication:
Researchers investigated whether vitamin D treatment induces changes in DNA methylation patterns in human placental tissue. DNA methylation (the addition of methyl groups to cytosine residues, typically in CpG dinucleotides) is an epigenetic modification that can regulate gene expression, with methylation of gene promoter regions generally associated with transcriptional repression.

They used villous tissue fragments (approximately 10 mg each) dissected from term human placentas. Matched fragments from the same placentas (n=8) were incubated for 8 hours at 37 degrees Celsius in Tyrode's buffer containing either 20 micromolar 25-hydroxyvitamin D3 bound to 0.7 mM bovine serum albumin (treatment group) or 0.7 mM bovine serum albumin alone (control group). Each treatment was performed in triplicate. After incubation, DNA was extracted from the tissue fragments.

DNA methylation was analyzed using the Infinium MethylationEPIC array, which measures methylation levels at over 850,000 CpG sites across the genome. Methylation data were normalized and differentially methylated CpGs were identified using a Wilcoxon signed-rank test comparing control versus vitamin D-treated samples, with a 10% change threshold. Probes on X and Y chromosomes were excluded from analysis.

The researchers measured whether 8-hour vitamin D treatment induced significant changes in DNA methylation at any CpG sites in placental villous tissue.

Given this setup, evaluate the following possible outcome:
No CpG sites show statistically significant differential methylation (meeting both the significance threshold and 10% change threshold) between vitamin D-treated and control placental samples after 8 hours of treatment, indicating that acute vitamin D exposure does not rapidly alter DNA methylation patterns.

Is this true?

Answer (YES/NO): NO